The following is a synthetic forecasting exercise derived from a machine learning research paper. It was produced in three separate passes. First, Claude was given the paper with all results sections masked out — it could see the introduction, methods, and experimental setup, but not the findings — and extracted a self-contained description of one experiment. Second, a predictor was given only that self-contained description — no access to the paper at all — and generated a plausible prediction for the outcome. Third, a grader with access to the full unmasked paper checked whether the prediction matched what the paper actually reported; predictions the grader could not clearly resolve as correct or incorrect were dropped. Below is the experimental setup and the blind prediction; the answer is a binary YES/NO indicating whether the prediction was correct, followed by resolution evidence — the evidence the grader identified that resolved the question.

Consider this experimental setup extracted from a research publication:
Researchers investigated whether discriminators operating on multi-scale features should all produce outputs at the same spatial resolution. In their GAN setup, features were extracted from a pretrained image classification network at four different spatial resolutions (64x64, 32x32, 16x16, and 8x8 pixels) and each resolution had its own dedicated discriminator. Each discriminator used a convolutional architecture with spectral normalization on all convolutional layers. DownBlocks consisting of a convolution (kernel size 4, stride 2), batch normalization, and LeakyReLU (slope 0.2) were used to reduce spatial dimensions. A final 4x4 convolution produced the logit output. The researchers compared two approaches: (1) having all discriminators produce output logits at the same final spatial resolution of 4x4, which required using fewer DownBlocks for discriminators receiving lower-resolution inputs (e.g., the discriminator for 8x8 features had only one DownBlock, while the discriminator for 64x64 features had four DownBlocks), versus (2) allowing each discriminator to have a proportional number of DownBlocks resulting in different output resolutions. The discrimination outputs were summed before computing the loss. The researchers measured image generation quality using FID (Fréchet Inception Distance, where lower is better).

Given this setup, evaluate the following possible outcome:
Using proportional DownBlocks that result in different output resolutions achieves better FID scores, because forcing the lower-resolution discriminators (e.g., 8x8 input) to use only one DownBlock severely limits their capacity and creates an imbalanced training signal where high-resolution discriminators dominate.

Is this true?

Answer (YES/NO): NO